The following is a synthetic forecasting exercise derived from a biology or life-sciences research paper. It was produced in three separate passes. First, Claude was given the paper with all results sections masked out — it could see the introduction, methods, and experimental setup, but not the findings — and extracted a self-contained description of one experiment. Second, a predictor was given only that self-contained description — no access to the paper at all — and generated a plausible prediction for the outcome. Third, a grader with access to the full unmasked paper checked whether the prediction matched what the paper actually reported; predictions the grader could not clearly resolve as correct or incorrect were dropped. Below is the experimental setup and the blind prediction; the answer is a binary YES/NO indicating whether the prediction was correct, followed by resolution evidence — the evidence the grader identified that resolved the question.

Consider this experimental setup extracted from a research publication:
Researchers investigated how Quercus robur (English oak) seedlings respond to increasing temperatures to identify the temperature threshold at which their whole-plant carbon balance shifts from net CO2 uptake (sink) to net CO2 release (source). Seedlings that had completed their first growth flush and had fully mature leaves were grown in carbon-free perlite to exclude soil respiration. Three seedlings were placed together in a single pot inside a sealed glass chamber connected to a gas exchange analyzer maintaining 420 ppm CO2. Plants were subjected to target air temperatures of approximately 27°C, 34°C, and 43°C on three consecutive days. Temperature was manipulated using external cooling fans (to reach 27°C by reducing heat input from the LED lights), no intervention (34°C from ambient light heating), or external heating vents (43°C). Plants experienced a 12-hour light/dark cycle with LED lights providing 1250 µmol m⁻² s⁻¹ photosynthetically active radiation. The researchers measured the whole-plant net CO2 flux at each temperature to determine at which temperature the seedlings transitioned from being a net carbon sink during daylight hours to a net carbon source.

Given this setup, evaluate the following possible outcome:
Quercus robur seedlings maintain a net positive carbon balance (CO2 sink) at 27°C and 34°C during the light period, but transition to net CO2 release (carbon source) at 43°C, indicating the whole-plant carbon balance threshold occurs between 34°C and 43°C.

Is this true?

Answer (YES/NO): NO